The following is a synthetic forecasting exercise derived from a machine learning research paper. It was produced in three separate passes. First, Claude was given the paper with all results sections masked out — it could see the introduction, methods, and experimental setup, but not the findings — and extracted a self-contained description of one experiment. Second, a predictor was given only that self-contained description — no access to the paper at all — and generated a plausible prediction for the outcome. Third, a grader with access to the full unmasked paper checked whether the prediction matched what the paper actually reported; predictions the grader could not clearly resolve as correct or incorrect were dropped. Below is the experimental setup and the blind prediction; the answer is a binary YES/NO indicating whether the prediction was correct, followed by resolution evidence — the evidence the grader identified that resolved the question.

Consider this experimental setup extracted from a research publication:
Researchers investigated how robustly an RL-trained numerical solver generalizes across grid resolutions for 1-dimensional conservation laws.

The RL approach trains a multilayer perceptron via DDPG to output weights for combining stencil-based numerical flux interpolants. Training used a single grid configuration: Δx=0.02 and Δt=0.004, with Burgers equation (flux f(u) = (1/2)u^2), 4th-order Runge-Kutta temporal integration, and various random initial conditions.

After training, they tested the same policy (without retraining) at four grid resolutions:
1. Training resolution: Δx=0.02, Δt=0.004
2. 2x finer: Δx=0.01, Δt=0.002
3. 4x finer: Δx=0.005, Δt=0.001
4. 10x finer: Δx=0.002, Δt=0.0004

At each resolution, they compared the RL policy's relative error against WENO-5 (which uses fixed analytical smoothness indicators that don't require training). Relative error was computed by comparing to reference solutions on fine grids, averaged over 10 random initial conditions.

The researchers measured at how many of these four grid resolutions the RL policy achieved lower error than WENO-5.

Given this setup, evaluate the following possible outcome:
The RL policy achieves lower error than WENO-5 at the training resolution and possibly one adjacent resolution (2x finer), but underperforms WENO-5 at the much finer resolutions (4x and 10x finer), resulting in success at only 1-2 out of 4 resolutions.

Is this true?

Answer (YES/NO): YES